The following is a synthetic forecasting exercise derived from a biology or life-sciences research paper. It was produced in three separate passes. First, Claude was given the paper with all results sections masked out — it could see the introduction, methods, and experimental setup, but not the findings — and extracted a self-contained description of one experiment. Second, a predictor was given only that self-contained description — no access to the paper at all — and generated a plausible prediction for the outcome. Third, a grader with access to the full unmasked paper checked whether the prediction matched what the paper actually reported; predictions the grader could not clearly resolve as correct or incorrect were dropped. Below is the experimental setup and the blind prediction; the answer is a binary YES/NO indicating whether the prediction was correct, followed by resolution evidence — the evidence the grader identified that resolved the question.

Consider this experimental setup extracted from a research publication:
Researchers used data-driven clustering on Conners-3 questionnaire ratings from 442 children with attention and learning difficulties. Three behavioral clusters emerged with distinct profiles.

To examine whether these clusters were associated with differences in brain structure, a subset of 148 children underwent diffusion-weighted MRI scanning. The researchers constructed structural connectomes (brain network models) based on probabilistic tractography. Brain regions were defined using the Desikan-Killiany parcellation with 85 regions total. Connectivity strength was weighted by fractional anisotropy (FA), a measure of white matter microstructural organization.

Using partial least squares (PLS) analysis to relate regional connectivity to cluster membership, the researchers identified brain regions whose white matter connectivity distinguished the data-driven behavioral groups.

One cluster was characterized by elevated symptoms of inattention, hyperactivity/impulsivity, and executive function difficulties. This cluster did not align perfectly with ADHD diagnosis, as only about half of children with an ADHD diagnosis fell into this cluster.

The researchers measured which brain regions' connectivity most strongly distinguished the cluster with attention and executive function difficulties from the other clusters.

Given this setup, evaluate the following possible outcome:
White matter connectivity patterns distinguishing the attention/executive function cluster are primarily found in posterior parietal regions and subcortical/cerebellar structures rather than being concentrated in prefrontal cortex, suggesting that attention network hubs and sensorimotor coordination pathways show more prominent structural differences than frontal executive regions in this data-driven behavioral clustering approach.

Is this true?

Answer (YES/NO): NO